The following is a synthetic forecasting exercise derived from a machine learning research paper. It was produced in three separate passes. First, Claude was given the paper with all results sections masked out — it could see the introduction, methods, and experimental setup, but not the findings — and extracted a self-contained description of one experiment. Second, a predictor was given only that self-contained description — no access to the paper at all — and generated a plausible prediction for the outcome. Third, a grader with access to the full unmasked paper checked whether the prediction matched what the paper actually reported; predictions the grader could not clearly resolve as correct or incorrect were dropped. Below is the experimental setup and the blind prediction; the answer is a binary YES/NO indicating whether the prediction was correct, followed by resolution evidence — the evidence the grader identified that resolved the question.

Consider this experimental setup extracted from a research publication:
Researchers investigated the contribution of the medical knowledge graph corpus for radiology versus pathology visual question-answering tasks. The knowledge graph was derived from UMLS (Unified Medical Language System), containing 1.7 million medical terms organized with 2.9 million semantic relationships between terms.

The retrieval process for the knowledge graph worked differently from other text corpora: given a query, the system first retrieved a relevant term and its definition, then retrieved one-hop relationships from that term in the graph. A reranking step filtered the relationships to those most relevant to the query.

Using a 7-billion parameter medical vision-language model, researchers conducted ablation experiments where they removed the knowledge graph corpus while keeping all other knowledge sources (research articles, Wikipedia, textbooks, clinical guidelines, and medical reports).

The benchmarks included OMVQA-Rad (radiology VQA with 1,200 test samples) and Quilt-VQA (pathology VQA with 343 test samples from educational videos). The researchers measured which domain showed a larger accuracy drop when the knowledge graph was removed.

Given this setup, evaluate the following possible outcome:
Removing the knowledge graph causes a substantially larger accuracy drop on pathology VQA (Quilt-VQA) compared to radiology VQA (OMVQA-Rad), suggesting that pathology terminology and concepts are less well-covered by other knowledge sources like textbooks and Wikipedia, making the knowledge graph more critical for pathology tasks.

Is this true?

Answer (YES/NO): NO